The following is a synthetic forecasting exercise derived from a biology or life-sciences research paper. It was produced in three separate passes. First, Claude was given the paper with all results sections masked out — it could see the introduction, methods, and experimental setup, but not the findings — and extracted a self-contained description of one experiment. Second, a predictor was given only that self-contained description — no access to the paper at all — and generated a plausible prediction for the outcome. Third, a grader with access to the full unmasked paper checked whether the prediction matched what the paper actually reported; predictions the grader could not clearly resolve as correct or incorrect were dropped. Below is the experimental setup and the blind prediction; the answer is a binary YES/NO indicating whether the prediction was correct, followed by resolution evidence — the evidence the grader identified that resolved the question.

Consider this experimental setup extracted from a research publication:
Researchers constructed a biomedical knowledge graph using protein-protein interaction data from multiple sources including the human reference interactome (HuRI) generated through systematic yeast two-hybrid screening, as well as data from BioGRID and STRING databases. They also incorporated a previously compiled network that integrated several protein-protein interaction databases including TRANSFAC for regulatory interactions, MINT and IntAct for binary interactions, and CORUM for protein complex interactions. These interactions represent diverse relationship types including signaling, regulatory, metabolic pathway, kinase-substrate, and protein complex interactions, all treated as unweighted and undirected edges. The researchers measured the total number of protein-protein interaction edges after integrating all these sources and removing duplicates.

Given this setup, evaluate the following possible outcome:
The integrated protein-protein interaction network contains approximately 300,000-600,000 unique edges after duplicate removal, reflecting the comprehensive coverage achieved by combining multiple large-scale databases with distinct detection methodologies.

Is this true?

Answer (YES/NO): NO